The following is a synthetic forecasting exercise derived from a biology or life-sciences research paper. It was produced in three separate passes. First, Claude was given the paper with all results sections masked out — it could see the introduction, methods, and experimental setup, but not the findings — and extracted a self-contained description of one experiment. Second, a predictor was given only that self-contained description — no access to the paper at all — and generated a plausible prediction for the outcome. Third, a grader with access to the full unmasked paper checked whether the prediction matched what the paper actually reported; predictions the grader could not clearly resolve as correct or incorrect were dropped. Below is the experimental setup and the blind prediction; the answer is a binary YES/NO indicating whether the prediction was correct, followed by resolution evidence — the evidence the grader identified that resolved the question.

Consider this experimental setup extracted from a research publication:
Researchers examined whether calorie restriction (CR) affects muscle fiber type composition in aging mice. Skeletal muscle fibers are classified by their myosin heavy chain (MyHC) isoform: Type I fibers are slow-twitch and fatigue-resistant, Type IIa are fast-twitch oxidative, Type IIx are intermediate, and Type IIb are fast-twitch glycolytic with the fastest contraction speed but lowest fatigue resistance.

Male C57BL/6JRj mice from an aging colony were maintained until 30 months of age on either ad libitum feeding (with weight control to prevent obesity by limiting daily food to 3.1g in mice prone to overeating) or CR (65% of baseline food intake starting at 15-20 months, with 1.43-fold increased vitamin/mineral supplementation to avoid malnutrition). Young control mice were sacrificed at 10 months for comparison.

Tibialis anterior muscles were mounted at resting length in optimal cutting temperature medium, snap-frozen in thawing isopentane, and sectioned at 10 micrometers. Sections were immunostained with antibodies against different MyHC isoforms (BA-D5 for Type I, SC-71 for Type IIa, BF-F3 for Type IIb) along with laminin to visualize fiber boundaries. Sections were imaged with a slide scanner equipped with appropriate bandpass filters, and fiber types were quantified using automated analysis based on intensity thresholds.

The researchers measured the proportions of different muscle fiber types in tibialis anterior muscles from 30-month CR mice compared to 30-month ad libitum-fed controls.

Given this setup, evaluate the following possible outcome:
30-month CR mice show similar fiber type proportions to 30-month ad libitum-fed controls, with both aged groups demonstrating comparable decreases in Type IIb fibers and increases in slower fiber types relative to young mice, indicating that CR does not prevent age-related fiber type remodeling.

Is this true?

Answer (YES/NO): NO